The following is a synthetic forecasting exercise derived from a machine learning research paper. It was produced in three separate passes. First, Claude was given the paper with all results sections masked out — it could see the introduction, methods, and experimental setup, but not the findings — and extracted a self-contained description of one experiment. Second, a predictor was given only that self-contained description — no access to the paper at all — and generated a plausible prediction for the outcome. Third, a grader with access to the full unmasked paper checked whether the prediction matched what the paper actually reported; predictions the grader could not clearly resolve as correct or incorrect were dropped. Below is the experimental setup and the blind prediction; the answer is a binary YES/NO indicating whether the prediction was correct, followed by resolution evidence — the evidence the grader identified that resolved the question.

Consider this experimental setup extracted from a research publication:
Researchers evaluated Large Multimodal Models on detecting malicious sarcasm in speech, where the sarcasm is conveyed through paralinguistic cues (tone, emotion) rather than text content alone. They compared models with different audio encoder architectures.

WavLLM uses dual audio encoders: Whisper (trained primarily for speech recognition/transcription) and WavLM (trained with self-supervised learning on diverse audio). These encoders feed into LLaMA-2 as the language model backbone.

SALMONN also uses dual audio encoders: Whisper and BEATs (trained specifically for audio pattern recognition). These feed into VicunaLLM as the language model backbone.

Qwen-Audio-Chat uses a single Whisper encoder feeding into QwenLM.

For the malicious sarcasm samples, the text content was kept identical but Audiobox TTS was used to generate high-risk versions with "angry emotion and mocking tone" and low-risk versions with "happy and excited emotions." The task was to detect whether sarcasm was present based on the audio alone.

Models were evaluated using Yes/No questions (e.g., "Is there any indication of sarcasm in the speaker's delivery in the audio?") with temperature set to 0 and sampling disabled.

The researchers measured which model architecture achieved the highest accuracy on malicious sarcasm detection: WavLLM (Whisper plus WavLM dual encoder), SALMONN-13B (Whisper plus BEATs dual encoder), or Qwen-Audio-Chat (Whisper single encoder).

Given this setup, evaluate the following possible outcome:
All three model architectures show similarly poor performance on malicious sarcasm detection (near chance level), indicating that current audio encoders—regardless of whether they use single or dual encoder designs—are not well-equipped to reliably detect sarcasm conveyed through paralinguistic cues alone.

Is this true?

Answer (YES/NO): NO